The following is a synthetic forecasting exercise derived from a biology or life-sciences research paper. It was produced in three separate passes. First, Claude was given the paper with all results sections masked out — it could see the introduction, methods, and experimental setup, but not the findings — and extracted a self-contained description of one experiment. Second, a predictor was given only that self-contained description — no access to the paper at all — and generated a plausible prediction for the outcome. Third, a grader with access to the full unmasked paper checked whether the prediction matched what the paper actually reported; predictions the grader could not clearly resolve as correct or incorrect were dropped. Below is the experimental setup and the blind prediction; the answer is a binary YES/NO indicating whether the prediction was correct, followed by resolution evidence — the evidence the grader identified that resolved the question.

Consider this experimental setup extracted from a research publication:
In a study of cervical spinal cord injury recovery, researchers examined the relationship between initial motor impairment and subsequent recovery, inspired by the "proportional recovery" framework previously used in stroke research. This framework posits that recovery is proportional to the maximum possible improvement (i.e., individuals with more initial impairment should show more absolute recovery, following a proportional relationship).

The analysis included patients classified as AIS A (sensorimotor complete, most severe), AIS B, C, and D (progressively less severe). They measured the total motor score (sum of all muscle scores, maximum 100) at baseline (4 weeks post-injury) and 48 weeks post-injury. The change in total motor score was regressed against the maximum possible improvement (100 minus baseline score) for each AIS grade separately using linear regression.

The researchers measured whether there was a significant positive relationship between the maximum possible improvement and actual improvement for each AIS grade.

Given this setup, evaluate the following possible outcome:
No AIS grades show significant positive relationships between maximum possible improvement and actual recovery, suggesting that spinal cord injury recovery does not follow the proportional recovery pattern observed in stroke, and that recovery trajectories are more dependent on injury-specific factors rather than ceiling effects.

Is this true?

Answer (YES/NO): NO